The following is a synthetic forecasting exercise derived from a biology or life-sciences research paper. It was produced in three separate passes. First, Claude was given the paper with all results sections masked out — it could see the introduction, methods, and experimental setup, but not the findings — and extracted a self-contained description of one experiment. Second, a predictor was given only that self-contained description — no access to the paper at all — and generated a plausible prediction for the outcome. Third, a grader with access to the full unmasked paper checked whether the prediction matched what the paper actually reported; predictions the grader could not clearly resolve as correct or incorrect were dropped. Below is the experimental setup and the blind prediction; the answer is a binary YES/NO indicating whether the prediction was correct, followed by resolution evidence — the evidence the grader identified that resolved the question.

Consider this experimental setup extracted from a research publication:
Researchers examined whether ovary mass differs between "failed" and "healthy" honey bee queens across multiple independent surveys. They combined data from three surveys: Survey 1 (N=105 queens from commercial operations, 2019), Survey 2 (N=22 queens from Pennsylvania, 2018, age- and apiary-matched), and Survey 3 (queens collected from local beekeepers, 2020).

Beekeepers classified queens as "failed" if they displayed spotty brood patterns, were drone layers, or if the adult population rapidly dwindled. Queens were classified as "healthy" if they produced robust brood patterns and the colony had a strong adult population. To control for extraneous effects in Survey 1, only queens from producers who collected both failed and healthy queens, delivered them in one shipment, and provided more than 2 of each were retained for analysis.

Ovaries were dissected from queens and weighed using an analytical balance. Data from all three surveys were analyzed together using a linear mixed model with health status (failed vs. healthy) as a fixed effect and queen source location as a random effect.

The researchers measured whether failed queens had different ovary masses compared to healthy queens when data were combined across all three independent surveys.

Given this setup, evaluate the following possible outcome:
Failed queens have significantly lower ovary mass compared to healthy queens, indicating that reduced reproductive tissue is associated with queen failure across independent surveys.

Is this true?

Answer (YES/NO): YES